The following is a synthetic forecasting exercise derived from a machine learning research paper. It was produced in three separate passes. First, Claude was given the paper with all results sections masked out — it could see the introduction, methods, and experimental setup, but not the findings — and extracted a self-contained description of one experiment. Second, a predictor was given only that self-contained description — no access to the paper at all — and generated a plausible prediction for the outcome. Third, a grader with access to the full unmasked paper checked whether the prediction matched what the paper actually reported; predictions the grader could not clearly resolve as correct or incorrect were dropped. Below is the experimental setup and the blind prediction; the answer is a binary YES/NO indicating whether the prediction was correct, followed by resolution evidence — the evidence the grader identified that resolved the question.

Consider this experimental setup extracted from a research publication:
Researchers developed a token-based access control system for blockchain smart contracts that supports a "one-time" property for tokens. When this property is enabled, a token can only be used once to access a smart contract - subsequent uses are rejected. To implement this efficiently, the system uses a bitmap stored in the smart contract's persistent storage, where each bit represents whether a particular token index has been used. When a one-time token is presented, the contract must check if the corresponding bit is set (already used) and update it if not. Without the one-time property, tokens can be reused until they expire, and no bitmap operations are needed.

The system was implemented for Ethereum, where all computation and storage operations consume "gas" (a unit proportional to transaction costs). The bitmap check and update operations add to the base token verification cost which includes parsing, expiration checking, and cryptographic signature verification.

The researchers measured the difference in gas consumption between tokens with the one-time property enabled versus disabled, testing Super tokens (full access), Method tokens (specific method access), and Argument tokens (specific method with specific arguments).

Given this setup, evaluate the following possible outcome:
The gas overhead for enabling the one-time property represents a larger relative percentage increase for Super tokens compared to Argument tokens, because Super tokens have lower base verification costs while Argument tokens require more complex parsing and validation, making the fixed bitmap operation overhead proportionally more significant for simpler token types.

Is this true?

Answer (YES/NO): YES